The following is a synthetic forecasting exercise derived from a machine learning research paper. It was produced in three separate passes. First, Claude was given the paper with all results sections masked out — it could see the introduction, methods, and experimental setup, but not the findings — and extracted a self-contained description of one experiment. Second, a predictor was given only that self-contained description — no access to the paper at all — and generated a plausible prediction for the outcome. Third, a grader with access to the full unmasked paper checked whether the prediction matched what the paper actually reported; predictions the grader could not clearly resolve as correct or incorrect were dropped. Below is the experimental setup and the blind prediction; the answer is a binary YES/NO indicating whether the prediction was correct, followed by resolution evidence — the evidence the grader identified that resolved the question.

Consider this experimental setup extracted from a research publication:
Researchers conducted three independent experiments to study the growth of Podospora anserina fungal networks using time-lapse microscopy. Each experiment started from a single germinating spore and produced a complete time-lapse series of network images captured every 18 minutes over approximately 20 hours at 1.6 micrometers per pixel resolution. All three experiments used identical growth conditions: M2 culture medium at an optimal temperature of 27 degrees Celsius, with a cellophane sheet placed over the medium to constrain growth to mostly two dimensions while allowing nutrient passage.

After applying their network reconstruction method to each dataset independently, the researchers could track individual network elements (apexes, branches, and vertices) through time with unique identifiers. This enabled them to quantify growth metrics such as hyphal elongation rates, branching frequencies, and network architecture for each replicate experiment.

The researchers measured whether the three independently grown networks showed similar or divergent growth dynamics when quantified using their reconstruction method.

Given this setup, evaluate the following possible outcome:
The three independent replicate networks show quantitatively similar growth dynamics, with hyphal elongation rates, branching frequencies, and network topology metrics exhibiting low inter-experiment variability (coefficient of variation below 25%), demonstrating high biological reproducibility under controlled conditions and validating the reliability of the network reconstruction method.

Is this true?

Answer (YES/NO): NO